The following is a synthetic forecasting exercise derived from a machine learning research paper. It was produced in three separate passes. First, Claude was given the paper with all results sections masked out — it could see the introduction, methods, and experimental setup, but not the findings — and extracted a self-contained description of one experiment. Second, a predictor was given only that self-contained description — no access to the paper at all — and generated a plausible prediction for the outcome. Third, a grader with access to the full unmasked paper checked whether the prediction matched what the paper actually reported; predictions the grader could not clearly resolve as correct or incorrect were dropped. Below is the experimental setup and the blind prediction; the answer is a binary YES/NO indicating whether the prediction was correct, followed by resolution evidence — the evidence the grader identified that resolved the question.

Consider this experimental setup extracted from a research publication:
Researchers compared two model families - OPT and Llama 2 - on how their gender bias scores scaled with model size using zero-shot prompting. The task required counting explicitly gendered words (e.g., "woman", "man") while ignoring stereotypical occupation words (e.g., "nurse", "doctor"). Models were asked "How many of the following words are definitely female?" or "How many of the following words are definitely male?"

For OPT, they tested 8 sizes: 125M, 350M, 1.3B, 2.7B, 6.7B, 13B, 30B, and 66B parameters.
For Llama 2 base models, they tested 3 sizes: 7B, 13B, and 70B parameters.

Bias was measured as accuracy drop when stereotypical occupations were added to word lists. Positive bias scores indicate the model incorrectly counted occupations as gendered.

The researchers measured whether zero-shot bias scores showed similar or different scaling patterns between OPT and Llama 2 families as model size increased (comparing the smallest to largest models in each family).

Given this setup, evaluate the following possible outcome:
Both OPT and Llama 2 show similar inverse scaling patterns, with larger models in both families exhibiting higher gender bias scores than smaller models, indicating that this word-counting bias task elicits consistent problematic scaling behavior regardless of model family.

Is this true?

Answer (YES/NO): YES